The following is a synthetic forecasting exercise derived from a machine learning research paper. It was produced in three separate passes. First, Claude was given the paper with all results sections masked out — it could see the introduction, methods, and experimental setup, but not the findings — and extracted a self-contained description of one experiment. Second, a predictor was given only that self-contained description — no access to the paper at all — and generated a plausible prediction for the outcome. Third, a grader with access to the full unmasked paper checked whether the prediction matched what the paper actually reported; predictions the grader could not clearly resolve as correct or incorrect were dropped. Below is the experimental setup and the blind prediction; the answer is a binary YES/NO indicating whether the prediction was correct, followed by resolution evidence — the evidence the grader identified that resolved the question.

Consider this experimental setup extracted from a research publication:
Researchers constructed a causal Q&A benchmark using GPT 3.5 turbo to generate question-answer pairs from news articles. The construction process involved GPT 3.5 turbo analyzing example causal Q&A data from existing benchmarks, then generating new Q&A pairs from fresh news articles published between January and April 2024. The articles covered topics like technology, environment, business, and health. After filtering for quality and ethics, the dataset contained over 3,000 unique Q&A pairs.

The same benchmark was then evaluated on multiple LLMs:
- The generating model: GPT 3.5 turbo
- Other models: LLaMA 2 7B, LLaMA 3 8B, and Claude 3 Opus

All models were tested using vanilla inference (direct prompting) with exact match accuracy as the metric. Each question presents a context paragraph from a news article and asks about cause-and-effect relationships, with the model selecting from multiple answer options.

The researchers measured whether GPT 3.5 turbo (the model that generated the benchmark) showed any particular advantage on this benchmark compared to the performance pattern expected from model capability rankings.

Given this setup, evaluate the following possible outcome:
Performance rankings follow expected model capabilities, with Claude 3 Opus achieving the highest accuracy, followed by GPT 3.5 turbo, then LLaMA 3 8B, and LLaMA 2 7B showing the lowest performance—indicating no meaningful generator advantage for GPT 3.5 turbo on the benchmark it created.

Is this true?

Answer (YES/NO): YES